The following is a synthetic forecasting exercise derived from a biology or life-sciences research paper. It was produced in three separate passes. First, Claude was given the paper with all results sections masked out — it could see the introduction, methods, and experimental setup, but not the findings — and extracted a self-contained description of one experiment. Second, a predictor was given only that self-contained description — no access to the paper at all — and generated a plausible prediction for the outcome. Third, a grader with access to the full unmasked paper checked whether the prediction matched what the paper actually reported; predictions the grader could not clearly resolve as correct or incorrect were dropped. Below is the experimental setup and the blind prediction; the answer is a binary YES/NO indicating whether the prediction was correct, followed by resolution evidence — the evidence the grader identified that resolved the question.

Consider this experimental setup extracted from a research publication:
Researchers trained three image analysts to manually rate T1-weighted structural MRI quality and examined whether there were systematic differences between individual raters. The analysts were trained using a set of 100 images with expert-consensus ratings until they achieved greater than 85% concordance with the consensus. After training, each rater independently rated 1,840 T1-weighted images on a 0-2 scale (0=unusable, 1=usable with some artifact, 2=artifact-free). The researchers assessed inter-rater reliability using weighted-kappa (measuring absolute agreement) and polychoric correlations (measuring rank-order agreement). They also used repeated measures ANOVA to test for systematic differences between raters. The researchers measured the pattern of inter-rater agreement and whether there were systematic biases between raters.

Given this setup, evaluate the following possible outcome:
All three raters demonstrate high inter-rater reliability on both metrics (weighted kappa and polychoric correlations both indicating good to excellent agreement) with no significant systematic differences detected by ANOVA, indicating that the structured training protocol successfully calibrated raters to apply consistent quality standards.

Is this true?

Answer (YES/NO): NO